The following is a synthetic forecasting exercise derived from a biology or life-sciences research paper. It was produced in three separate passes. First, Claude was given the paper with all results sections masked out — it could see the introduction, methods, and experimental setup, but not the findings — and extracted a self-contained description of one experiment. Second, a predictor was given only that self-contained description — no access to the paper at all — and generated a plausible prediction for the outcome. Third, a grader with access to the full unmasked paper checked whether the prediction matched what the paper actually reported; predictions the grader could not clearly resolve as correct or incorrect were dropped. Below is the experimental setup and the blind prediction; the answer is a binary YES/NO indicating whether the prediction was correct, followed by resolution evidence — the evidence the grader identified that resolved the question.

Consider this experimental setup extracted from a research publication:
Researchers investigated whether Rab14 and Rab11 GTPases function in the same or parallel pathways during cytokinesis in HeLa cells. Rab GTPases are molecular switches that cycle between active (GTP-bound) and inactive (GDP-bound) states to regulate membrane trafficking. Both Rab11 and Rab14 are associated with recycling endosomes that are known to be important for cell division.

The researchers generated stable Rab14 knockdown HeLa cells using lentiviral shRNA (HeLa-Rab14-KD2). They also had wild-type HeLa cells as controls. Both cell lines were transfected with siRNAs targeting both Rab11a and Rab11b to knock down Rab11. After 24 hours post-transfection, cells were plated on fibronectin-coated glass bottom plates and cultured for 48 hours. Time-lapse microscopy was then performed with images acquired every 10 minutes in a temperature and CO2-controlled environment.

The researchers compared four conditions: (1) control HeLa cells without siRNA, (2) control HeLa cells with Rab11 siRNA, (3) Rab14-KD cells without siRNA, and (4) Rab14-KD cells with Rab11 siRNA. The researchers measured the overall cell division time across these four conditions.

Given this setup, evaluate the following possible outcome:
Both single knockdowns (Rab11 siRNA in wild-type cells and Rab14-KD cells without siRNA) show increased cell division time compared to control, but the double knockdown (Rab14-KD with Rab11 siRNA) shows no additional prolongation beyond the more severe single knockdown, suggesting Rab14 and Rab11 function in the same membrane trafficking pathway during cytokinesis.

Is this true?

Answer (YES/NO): NO